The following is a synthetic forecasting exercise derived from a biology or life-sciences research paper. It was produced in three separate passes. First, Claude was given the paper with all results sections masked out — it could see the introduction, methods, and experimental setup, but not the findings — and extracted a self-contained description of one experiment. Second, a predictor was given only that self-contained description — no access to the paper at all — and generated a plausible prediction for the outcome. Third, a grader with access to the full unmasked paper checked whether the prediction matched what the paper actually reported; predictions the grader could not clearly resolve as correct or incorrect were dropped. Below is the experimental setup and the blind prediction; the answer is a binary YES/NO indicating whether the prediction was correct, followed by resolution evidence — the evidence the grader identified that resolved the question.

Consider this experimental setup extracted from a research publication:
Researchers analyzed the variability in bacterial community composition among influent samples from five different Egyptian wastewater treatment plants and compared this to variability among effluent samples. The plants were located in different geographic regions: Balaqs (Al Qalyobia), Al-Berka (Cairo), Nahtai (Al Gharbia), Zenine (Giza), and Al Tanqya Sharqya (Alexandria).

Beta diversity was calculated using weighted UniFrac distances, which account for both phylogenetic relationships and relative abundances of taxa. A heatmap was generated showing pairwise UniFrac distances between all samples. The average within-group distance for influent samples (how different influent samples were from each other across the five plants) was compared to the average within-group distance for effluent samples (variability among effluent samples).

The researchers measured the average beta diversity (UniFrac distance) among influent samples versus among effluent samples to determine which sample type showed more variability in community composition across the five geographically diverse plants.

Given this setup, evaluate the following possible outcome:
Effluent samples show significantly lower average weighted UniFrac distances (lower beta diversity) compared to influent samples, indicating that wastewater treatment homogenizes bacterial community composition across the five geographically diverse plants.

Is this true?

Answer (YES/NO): NO